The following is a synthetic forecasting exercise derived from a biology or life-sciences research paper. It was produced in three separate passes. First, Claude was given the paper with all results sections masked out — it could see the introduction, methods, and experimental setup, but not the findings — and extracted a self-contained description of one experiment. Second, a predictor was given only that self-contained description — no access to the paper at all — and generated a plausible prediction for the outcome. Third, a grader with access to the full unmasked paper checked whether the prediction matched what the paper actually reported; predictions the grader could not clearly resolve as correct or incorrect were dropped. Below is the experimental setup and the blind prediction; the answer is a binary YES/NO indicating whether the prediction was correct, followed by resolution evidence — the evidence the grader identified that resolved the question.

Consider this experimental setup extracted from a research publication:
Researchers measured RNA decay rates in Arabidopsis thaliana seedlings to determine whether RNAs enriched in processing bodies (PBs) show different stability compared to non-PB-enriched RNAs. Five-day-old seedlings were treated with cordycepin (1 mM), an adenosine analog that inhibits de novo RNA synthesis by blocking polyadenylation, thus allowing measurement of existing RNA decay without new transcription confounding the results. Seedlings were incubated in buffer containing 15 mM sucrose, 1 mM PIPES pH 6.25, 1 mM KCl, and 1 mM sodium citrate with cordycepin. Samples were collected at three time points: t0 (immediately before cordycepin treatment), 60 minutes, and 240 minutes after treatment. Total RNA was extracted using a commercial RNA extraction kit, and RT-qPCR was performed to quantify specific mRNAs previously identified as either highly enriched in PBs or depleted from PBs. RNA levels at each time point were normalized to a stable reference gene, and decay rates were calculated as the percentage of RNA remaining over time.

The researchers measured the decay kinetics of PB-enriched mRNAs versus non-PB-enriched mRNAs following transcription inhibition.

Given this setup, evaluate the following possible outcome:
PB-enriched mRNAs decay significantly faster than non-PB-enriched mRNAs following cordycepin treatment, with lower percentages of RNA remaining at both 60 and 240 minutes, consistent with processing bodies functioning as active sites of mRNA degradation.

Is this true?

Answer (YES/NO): NO